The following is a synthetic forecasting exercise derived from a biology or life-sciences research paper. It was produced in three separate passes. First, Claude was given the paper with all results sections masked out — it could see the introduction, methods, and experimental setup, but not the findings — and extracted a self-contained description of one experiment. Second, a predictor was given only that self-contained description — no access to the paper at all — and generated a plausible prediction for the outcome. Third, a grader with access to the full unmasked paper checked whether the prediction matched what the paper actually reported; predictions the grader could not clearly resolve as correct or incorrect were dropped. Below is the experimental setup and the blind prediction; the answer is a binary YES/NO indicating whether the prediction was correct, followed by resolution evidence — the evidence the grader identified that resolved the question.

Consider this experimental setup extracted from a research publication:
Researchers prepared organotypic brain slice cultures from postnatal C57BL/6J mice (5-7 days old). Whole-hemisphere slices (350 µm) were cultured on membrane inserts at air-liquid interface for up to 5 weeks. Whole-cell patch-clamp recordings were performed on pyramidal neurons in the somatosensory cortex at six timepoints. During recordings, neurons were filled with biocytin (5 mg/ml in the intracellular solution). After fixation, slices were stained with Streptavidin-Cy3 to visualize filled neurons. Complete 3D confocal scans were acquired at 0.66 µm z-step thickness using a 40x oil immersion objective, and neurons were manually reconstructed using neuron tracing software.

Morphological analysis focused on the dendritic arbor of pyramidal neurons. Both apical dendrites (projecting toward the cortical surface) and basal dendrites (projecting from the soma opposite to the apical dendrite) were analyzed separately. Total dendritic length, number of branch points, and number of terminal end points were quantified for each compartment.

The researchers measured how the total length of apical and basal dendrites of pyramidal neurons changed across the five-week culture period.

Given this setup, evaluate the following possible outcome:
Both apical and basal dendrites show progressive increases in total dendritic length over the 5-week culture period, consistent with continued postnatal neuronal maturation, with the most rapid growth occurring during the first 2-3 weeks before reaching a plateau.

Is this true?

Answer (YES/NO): NO